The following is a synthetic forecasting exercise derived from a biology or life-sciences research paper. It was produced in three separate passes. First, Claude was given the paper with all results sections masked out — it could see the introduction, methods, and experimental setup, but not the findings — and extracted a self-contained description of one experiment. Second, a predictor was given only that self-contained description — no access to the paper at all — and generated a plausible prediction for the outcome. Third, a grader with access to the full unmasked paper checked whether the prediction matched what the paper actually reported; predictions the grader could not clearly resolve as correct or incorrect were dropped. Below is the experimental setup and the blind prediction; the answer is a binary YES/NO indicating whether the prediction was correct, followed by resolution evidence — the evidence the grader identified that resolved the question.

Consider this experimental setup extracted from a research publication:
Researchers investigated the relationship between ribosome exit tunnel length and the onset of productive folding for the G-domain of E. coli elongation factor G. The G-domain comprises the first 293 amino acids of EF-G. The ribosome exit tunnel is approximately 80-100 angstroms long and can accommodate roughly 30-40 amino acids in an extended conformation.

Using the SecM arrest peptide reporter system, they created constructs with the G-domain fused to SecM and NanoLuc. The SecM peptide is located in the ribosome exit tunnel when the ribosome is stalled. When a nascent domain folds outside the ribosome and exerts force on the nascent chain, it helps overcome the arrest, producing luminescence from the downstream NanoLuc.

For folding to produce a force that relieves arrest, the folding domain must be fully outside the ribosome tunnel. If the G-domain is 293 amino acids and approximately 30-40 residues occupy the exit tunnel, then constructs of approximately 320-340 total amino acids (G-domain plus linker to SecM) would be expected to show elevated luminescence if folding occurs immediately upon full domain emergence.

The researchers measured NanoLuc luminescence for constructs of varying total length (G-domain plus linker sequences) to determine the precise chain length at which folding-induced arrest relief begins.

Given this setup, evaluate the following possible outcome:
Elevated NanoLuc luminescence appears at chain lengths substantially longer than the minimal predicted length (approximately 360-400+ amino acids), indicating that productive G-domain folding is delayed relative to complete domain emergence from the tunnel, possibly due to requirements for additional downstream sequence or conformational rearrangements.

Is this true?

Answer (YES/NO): NO